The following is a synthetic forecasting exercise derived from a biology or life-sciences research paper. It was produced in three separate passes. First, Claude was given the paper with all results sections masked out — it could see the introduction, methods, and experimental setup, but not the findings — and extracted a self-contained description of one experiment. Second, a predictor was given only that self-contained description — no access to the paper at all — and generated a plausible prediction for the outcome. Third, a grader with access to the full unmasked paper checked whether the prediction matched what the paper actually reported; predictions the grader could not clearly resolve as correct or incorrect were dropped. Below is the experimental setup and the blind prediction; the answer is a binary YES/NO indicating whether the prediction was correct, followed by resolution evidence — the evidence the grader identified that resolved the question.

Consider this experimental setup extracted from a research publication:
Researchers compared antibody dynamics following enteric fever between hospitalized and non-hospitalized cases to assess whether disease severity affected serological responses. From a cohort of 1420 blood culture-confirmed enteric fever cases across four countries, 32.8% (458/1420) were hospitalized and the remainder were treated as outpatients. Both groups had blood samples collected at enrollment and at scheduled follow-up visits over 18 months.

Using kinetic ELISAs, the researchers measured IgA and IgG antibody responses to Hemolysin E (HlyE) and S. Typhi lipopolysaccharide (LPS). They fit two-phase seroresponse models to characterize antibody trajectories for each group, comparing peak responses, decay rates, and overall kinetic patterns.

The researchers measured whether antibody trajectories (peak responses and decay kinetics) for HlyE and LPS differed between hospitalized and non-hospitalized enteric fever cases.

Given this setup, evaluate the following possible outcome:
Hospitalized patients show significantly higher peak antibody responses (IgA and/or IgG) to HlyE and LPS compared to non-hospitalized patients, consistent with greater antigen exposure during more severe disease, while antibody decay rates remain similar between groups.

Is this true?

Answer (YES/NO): NO